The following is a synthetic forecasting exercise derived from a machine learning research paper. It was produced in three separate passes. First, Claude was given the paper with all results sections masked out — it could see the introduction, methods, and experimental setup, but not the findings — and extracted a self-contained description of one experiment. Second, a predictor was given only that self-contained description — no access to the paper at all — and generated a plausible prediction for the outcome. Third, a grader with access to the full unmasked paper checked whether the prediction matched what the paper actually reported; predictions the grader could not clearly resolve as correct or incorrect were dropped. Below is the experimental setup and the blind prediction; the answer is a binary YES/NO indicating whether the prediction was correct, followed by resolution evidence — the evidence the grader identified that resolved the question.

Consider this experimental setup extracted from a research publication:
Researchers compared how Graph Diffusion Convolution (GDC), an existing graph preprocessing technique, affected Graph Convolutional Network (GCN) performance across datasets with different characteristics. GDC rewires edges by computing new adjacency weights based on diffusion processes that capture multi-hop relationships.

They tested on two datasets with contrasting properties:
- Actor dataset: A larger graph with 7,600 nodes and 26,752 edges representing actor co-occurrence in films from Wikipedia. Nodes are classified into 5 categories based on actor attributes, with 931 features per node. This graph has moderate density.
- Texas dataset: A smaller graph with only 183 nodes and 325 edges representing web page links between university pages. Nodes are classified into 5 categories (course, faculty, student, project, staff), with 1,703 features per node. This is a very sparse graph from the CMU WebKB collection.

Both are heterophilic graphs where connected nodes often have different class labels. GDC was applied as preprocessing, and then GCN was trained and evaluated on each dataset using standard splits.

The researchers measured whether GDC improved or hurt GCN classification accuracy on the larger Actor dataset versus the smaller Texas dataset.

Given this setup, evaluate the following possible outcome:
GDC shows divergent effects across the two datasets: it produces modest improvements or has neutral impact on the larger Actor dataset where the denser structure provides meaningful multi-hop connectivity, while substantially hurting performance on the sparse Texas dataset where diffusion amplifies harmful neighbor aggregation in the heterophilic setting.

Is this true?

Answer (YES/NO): YES